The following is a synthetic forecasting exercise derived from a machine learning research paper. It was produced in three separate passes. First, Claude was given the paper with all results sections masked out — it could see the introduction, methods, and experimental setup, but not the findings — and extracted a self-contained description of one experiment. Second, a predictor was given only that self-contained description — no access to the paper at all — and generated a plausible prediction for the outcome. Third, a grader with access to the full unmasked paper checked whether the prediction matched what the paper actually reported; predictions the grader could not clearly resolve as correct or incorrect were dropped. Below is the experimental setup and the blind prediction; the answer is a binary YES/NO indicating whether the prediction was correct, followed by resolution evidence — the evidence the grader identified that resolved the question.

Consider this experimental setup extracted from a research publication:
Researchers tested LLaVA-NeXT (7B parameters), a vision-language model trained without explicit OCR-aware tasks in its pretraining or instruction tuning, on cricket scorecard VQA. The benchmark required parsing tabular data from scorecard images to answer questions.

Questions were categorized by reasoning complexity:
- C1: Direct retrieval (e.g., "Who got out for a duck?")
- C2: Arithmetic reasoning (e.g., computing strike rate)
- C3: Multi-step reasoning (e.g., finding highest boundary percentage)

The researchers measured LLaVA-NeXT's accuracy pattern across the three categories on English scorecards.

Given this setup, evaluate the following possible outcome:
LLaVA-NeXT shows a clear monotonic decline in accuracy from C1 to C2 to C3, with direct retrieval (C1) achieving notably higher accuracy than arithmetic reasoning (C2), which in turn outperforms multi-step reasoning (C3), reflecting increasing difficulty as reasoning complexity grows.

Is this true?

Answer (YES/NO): NO